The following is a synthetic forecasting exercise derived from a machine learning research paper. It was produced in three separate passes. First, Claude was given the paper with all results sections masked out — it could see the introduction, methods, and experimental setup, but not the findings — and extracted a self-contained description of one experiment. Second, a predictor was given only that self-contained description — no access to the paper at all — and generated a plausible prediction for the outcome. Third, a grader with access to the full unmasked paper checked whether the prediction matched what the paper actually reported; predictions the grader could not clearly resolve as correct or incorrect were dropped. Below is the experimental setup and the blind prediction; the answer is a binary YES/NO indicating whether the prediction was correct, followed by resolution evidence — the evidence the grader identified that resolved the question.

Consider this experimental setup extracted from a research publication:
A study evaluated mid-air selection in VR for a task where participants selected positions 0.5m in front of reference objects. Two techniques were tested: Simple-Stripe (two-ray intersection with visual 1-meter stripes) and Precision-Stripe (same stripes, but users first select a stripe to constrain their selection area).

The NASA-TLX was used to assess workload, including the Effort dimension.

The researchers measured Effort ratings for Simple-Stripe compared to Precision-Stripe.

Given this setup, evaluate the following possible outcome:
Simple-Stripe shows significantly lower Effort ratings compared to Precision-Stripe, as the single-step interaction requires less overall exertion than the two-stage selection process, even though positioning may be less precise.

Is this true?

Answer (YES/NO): NO